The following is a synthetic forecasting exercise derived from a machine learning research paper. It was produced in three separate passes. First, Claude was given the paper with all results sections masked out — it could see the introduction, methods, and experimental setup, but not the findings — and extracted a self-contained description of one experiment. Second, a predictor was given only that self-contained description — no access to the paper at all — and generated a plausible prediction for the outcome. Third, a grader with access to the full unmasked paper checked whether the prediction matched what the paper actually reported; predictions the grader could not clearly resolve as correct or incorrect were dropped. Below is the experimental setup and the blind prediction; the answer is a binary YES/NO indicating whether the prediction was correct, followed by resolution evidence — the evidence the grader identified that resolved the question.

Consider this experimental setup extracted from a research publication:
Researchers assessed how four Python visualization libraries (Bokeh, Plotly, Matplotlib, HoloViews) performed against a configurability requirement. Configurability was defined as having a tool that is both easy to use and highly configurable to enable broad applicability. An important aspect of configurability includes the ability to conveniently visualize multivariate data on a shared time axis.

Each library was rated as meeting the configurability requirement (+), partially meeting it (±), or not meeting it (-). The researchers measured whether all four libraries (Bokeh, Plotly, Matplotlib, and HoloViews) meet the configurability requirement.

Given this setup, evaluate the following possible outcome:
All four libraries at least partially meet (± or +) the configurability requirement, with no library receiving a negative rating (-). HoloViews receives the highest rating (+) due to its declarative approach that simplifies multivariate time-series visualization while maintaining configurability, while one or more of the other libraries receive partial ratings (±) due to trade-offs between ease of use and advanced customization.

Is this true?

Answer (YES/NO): NO